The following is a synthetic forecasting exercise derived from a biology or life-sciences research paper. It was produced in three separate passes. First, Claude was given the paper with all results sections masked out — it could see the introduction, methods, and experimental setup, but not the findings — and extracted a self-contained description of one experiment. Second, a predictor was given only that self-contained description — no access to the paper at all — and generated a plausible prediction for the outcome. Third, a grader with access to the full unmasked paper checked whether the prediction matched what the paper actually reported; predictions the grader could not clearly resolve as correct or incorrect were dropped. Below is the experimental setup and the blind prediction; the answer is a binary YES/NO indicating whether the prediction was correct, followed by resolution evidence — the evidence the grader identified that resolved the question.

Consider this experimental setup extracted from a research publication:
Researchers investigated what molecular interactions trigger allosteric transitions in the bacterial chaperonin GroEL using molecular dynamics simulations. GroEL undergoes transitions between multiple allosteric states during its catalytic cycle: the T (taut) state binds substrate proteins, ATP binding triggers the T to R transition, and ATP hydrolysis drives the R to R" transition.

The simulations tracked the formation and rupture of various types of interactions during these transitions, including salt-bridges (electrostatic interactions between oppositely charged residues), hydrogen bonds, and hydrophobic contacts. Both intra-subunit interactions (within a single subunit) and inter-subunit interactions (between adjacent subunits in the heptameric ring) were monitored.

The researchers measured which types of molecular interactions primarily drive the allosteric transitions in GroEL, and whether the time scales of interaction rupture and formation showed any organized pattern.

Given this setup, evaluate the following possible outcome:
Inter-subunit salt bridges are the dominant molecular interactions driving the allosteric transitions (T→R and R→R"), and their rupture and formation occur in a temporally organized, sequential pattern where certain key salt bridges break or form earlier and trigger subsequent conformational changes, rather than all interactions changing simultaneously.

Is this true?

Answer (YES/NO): NO